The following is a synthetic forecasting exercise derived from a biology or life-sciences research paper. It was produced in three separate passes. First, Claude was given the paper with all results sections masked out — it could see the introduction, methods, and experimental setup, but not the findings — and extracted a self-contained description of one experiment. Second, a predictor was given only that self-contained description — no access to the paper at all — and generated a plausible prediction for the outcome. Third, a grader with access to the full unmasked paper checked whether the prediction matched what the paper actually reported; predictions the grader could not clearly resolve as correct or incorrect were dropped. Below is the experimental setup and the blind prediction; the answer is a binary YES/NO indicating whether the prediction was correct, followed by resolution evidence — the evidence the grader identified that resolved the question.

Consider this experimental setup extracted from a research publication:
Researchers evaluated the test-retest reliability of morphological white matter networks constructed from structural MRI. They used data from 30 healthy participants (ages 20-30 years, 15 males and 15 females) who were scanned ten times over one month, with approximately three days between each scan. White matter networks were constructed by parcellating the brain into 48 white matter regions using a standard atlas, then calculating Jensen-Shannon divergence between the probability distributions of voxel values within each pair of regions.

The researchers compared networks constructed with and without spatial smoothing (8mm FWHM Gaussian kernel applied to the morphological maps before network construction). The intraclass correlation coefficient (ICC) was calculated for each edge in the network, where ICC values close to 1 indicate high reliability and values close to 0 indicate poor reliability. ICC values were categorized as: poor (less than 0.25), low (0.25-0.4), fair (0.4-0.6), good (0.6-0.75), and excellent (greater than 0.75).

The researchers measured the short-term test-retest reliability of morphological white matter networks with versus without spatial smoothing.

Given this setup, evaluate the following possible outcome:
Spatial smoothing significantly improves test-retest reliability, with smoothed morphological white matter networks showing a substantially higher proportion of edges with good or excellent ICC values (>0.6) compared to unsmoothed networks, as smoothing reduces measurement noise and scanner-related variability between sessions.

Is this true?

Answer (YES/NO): YES